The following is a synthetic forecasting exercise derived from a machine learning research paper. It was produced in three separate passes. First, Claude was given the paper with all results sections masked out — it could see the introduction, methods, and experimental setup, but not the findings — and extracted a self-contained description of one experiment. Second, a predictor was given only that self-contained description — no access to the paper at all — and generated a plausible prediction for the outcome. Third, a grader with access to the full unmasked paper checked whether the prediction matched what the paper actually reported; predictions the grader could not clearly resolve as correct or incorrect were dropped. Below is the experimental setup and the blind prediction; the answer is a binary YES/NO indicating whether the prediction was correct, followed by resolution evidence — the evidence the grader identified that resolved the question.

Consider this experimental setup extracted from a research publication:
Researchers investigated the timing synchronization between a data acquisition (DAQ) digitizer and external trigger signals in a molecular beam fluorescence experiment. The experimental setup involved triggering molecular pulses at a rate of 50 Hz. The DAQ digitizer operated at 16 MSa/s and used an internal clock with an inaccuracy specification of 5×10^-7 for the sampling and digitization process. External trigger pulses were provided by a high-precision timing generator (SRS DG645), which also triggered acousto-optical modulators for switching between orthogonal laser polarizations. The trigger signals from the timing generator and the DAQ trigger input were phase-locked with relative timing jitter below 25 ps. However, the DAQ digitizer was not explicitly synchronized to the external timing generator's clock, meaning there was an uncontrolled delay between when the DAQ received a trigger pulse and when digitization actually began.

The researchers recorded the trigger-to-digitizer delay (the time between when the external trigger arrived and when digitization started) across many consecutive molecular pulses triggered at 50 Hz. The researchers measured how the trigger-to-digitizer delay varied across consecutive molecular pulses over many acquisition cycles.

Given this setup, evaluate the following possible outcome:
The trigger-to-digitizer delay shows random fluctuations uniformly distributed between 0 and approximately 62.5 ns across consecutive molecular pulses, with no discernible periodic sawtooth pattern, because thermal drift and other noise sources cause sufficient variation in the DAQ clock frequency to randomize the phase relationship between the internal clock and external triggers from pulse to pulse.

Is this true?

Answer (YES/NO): NO